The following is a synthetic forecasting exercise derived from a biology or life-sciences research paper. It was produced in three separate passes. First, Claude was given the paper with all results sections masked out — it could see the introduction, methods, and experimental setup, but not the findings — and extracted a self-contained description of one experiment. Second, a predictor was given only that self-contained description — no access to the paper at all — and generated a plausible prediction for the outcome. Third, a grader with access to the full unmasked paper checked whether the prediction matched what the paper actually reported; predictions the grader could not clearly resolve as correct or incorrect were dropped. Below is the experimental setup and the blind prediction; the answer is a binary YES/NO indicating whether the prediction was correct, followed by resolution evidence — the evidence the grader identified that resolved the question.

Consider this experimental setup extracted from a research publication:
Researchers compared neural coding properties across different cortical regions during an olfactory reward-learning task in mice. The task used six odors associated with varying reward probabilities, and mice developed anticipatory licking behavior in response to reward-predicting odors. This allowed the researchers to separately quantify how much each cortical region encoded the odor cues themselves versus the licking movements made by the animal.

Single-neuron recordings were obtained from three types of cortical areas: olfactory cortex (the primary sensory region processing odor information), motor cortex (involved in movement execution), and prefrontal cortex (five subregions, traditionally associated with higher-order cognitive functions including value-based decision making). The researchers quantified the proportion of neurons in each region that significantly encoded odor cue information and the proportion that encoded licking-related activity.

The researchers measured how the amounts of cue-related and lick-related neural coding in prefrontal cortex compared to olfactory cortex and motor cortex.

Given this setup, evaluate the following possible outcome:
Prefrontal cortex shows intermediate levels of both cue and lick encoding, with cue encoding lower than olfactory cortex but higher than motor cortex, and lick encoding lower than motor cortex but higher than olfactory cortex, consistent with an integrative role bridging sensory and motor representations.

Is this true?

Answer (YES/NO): YES